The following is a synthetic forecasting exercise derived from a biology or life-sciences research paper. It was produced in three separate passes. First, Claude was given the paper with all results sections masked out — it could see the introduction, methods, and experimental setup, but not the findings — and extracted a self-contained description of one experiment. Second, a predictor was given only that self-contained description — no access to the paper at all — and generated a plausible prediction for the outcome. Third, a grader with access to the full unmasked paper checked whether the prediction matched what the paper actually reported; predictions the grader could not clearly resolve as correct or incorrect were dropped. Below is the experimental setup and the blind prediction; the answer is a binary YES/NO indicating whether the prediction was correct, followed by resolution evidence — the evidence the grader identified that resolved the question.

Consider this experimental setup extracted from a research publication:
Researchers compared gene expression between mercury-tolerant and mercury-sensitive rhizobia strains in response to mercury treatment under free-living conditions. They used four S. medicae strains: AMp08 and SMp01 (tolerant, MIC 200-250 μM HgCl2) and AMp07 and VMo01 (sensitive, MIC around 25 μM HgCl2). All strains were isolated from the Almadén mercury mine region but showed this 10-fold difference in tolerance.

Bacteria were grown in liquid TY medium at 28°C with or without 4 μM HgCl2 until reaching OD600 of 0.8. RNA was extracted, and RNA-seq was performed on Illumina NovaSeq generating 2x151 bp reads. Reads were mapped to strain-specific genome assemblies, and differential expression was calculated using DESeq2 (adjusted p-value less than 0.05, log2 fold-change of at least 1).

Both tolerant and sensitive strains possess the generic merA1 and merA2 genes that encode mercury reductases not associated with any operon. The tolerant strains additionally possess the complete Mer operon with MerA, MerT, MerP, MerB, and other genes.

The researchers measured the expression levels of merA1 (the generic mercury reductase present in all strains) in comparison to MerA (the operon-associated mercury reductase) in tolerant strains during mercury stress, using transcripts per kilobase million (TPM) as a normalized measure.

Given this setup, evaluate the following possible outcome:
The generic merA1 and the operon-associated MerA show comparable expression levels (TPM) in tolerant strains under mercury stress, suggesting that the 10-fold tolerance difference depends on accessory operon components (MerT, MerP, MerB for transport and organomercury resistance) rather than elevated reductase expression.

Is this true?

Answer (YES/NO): NO